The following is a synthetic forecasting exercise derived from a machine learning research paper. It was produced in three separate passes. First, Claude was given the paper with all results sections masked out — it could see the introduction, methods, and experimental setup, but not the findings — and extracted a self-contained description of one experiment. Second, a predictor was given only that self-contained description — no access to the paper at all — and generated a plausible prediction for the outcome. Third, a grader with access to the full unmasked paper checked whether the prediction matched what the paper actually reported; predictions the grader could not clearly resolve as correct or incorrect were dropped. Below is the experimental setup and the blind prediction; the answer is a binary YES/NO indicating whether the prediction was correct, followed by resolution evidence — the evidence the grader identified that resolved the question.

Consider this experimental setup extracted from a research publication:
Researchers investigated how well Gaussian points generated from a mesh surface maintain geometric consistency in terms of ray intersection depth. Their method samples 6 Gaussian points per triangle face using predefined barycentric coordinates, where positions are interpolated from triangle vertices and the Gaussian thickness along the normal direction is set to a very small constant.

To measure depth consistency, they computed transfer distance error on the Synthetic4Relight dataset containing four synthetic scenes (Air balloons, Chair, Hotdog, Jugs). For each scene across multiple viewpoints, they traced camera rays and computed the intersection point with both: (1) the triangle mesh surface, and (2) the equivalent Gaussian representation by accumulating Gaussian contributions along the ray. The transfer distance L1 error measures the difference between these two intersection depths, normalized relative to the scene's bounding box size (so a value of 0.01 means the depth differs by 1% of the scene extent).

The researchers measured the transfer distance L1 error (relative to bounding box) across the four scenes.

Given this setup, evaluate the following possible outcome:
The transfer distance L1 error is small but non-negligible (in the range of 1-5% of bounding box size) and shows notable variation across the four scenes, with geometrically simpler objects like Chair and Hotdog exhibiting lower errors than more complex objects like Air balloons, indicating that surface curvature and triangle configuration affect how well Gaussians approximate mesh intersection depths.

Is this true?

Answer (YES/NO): NO